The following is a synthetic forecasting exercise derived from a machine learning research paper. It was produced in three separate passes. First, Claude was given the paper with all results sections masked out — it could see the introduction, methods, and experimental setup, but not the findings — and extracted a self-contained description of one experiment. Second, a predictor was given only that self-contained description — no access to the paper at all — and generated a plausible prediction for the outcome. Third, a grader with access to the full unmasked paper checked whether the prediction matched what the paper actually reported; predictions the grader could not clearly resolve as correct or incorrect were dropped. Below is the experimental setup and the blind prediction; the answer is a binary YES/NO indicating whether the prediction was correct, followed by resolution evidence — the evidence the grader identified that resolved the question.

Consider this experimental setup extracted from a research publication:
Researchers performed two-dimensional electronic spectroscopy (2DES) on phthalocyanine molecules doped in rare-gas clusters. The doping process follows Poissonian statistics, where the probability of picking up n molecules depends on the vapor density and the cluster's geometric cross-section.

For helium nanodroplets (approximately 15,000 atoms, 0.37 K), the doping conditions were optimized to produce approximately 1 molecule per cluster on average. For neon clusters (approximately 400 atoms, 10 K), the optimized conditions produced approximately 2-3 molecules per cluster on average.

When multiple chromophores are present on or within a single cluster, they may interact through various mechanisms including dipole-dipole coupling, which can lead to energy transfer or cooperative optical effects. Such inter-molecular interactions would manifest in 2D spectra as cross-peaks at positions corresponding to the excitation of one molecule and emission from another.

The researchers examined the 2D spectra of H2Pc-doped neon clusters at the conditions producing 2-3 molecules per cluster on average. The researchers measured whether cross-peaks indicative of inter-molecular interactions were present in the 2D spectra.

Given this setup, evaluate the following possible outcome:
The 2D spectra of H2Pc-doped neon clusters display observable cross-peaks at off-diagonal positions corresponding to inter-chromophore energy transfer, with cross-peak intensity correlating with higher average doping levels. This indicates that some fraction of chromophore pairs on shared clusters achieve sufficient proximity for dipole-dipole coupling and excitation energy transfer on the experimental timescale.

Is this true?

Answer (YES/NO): NO